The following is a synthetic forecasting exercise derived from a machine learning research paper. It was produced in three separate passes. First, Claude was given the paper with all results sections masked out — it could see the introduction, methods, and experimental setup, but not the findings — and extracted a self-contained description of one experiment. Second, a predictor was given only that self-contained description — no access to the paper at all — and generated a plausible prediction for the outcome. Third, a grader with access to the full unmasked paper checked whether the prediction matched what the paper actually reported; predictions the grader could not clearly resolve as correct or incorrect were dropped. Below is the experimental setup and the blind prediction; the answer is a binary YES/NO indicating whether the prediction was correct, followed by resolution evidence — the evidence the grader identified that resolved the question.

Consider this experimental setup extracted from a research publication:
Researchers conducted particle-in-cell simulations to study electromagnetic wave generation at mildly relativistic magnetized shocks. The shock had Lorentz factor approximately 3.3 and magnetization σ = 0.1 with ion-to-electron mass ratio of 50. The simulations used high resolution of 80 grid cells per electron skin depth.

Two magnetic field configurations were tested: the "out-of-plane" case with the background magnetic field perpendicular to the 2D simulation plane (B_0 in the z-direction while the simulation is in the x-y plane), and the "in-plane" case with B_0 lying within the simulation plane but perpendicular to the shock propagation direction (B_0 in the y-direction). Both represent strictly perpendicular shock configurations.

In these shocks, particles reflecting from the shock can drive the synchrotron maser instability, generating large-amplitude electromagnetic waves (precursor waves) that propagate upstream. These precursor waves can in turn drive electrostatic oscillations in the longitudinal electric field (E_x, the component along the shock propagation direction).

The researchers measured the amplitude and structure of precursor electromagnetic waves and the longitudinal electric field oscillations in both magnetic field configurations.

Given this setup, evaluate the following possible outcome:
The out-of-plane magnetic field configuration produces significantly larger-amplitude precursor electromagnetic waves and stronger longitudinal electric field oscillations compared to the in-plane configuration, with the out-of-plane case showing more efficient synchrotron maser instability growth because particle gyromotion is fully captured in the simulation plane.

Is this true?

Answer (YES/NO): NO